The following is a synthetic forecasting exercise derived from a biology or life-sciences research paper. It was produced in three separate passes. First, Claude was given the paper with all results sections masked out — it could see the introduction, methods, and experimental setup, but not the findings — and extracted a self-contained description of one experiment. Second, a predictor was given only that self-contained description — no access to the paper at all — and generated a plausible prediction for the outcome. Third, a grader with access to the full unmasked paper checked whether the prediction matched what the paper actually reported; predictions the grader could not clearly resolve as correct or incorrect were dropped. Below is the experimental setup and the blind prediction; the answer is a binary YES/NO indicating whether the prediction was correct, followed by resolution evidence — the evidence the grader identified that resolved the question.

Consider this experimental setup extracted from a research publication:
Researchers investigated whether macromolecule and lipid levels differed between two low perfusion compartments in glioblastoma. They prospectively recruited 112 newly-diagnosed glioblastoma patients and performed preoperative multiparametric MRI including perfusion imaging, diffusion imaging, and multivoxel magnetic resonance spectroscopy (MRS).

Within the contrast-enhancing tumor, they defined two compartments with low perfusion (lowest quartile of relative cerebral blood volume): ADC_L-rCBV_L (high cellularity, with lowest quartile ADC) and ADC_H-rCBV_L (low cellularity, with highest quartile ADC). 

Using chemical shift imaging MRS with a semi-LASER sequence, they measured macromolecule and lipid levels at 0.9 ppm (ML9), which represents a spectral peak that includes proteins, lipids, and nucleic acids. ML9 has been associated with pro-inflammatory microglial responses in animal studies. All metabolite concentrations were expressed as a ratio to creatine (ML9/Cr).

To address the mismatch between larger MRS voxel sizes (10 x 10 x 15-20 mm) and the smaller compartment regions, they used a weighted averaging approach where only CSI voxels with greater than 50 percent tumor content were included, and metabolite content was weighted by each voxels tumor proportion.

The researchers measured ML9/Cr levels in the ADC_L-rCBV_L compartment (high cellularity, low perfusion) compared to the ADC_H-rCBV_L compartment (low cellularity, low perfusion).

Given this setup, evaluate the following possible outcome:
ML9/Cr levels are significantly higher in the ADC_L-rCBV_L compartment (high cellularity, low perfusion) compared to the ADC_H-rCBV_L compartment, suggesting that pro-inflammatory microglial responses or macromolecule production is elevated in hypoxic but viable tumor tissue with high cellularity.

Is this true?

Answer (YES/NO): NO